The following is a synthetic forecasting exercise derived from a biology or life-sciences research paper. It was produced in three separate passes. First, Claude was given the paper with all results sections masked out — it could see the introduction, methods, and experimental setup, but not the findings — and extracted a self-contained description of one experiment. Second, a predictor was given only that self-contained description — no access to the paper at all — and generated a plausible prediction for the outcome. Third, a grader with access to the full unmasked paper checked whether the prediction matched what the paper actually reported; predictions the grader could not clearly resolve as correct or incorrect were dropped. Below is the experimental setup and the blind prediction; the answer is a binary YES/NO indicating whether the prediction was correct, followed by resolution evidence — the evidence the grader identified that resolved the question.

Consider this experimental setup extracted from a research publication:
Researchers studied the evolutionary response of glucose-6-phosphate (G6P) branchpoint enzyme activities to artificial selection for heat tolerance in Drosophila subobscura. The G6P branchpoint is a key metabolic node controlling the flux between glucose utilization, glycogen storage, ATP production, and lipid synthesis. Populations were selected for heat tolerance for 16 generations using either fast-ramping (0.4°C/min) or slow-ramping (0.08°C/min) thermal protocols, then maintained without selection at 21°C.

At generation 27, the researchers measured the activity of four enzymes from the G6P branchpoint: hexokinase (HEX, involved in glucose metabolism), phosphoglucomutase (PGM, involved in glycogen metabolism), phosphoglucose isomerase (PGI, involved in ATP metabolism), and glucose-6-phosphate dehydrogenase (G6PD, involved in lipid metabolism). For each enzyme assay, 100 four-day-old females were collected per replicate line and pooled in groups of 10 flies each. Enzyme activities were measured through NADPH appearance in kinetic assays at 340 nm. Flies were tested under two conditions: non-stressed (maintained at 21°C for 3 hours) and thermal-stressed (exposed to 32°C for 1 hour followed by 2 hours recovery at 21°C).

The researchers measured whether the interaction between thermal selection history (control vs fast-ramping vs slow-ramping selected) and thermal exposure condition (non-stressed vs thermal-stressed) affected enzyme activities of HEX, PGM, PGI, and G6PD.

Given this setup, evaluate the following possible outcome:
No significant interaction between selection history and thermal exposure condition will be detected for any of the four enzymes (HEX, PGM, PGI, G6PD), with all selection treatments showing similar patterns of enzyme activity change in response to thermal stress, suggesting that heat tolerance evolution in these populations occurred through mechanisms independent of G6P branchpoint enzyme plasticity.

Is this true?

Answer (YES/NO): YES